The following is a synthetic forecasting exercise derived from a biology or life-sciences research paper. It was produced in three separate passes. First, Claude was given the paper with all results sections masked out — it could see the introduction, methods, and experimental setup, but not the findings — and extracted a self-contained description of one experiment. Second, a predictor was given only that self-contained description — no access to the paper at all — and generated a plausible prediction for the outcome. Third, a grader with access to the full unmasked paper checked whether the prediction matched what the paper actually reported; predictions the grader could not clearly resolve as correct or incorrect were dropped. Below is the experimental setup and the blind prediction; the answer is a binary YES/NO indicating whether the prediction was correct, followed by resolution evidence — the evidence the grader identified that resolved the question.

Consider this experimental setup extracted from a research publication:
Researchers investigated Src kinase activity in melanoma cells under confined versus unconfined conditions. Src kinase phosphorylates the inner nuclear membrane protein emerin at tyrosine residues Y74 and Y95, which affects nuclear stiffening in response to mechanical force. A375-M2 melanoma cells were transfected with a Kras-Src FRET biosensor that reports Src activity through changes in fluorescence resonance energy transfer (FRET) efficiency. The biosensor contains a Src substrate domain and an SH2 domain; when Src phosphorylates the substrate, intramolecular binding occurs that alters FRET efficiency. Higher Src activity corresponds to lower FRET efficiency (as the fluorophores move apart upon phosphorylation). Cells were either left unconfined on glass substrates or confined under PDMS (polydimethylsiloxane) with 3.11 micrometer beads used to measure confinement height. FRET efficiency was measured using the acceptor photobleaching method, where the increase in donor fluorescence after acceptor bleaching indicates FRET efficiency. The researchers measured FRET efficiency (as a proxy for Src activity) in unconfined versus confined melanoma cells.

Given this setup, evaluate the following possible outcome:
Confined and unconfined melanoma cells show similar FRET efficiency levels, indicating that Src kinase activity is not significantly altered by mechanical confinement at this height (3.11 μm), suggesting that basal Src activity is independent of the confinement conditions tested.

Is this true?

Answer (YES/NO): NO